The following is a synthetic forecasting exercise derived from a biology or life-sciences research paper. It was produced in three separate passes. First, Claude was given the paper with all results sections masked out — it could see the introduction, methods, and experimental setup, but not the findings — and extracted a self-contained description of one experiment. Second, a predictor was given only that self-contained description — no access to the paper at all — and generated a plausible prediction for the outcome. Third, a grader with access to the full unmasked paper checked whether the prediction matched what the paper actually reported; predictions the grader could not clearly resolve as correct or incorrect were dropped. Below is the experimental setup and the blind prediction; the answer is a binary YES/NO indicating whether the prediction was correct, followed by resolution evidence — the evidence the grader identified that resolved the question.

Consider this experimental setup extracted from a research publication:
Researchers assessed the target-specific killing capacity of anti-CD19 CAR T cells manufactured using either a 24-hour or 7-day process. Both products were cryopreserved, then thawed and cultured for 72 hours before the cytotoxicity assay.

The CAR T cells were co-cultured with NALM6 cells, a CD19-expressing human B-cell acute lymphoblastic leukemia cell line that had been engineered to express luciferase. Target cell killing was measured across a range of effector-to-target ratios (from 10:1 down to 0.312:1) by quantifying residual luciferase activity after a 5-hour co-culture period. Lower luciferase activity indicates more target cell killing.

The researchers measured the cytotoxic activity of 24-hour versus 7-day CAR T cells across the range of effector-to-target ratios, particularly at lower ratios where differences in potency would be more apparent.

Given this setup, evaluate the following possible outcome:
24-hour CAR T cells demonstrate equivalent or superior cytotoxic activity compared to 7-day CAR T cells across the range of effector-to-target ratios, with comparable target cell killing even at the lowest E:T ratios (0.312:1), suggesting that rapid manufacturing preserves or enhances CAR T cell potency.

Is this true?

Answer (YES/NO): YES